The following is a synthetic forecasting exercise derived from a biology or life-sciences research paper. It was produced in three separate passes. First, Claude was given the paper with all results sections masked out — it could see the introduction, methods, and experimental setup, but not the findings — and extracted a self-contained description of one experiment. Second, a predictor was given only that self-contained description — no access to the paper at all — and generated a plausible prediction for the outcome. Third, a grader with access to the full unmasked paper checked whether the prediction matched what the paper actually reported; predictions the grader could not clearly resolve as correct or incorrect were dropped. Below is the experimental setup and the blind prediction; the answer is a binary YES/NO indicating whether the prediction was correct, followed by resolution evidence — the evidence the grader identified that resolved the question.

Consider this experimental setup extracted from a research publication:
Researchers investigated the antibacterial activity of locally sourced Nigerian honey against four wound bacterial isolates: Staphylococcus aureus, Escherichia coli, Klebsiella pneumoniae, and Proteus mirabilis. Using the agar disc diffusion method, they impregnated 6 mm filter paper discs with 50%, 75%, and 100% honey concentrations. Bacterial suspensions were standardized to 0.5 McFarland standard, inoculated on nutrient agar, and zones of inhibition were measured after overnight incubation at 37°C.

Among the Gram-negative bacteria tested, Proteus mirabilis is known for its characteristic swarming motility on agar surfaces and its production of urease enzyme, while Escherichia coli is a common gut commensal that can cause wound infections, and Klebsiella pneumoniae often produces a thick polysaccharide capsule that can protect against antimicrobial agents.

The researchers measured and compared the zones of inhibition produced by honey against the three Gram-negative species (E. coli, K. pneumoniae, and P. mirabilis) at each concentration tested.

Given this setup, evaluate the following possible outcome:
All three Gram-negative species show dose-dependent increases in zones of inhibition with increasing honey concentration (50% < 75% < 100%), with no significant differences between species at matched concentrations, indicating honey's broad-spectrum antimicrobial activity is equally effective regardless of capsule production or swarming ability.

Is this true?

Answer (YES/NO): NO